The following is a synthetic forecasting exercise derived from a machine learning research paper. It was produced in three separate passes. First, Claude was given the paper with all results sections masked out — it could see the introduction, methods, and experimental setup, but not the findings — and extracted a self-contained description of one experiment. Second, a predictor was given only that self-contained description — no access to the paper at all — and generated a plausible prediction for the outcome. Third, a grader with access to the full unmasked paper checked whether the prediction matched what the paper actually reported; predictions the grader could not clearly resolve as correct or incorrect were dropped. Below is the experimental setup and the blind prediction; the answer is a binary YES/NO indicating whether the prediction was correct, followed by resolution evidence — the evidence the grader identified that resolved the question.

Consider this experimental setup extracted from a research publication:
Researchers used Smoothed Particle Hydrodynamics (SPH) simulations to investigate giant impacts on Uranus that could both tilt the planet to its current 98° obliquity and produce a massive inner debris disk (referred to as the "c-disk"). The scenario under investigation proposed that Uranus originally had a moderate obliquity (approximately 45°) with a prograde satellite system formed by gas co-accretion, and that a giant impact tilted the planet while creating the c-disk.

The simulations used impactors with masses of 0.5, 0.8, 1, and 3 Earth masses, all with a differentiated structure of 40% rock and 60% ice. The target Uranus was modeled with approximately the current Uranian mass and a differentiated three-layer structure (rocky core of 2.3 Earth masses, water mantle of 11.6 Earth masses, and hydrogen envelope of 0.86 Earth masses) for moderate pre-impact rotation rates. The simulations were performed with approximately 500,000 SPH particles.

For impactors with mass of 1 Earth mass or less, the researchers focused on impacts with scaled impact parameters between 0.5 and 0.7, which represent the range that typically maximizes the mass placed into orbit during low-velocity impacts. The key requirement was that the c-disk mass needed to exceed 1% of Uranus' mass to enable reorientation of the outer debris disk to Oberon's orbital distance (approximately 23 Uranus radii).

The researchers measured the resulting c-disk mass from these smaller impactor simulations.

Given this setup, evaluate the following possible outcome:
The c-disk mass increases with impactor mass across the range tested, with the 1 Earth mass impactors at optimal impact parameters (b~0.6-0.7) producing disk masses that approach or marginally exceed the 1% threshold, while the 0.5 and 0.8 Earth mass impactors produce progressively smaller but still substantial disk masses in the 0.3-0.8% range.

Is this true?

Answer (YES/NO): NO